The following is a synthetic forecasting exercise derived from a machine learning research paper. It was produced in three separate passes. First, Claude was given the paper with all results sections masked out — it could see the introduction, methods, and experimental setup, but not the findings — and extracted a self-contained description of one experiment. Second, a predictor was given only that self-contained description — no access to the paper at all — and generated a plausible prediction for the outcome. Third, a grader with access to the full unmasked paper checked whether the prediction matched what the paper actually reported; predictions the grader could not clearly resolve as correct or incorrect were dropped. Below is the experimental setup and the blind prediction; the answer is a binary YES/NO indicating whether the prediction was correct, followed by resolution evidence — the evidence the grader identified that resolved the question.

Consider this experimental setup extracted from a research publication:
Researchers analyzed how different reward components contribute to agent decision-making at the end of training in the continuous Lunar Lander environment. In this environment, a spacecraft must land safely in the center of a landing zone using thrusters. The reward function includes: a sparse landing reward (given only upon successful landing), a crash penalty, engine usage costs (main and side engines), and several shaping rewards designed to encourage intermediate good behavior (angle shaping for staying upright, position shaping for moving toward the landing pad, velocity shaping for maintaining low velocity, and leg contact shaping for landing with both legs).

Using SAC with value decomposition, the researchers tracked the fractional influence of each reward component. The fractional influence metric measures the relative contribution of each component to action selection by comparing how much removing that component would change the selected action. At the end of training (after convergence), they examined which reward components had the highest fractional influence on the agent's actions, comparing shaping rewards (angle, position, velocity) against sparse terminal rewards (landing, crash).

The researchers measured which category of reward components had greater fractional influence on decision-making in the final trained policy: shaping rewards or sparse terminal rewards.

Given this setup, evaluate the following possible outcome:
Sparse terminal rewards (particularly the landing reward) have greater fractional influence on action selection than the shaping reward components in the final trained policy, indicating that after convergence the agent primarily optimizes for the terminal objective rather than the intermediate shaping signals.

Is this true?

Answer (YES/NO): NO